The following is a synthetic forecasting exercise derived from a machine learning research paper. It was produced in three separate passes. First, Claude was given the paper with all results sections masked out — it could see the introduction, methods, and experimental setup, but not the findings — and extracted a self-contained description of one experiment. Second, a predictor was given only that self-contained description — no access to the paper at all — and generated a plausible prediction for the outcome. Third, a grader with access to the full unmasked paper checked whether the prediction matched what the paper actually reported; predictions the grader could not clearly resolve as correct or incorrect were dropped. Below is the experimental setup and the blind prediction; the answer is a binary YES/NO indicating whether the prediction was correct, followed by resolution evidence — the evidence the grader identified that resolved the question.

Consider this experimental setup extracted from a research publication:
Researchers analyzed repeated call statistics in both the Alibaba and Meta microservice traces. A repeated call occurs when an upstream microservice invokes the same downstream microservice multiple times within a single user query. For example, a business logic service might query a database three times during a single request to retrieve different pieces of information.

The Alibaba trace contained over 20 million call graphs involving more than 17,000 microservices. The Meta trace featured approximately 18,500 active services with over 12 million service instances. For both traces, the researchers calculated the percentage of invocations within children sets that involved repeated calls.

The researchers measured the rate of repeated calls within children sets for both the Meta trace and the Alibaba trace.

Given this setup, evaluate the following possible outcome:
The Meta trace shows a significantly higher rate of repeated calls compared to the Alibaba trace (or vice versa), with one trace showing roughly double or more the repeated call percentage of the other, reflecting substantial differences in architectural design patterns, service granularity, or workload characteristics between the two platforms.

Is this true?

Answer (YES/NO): NO